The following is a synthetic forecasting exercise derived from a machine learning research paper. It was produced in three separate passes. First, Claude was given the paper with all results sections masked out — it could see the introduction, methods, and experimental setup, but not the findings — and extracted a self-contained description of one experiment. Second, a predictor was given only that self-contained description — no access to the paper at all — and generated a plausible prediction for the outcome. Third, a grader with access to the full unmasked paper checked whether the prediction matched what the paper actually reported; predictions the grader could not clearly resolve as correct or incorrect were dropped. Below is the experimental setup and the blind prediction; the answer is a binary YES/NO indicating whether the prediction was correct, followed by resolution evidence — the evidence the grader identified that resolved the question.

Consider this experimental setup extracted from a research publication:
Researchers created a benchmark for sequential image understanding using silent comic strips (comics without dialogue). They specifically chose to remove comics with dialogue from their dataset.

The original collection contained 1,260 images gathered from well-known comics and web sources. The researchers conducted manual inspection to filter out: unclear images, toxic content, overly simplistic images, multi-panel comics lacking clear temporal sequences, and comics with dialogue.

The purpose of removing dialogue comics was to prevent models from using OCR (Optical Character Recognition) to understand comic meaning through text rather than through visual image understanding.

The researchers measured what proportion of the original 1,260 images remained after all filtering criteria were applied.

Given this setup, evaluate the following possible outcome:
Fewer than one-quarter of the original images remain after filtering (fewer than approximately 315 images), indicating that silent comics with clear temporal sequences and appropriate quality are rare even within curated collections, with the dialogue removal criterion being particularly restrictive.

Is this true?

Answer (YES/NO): NO